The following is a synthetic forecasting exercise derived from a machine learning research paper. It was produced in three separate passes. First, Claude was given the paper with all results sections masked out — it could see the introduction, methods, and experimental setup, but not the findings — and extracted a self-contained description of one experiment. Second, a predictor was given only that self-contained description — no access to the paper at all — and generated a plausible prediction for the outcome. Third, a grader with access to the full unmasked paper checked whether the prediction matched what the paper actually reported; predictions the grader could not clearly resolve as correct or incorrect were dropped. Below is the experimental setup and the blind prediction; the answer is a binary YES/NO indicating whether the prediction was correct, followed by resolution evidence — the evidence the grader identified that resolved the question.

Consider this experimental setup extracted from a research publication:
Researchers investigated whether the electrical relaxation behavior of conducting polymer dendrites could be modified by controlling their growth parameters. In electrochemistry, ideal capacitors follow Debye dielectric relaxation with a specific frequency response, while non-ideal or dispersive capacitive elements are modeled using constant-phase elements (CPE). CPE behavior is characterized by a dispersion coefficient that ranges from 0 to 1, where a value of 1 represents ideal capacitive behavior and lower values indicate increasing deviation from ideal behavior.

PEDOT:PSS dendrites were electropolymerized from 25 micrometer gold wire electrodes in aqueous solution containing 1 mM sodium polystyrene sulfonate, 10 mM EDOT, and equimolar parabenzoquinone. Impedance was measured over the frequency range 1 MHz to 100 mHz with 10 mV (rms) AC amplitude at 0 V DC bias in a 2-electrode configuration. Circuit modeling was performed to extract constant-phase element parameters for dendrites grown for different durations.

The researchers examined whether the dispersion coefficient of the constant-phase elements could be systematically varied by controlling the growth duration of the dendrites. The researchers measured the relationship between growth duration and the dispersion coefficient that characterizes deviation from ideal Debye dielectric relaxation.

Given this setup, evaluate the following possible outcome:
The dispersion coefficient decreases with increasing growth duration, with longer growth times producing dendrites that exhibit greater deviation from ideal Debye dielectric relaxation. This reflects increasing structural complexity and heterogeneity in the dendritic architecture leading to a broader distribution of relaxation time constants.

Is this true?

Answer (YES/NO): NO